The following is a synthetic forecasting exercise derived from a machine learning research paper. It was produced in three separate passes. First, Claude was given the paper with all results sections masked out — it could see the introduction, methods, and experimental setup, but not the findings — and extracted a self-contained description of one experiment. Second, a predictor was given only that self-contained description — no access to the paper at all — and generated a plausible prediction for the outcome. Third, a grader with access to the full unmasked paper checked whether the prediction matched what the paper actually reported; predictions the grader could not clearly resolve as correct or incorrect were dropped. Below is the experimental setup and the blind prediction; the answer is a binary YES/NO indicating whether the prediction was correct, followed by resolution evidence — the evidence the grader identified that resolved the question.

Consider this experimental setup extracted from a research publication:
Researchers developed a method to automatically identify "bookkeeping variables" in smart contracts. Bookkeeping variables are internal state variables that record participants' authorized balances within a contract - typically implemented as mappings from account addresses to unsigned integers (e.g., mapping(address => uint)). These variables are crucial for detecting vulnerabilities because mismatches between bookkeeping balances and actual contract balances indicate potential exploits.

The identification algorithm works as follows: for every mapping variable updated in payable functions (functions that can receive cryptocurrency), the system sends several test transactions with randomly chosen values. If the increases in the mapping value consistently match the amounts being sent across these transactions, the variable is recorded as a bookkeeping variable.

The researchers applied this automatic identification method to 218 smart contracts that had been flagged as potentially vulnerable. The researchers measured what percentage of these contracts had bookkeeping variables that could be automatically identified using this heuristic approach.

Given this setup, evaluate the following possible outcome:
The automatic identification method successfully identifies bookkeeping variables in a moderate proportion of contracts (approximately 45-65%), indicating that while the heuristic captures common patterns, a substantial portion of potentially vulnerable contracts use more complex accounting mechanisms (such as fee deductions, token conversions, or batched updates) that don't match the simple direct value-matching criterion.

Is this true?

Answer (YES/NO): NO